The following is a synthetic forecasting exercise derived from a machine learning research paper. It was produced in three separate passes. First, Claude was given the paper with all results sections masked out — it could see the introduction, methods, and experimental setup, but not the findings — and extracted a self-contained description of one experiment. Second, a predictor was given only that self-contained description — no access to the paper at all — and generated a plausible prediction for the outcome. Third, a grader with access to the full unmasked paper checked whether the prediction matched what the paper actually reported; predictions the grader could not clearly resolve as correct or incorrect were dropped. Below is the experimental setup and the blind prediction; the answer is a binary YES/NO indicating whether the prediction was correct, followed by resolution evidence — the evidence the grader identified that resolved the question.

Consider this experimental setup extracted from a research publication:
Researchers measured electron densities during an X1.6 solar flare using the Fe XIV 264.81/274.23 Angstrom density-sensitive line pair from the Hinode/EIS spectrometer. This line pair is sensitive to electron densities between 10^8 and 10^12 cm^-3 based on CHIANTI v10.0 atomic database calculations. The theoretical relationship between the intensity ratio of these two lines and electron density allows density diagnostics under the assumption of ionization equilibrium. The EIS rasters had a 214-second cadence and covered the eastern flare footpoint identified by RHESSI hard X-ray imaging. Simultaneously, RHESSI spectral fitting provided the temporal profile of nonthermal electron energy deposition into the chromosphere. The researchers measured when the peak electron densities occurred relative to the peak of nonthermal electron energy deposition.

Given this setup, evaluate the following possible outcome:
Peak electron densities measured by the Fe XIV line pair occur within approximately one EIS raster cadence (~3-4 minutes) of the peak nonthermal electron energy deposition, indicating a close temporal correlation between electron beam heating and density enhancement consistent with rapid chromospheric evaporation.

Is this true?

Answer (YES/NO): YES